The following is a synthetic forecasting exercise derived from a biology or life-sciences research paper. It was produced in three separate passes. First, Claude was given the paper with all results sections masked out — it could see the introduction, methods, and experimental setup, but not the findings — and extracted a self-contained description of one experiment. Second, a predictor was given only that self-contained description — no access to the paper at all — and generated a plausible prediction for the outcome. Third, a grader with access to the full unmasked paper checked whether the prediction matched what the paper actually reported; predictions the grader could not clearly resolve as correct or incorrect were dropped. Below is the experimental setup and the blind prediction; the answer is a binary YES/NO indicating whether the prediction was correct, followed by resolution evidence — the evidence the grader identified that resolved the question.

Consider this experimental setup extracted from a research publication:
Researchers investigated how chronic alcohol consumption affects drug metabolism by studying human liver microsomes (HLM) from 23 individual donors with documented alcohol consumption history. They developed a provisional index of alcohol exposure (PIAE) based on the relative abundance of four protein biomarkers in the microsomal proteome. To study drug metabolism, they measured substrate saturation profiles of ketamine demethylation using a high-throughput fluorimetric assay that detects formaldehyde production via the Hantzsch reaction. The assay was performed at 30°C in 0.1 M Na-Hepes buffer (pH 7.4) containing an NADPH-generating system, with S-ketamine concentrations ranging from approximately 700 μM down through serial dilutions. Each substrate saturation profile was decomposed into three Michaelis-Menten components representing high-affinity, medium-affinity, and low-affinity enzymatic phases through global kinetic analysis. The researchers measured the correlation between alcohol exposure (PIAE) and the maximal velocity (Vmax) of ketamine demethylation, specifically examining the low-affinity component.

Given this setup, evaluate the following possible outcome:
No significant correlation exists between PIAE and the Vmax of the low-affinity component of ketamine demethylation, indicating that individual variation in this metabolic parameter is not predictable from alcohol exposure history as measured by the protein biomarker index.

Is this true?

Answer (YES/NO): NO